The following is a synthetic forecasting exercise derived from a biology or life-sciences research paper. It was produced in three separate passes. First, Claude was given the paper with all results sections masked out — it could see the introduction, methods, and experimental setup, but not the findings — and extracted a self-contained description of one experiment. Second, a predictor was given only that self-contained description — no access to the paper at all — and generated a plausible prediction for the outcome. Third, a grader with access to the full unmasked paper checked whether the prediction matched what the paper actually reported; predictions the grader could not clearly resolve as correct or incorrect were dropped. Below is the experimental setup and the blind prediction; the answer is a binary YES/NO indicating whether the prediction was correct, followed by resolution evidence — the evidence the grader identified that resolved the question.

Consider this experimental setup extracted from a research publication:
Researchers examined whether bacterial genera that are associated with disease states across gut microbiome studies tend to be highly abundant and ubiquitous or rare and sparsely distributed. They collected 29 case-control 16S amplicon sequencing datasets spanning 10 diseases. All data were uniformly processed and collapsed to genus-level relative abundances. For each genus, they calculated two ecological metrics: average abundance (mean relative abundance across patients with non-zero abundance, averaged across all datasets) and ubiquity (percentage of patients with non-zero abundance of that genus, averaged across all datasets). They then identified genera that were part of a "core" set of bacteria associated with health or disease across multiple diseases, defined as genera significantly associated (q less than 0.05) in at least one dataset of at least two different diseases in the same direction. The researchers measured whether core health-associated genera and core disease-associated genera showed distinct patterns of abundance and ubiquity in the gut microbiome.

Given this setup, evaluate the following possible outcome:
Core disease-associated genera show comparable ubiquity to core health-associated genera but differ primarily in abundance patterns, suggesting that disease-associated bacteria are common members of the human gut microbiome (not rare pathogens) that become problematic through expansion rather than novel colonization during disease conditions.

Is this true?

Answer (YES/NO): NO